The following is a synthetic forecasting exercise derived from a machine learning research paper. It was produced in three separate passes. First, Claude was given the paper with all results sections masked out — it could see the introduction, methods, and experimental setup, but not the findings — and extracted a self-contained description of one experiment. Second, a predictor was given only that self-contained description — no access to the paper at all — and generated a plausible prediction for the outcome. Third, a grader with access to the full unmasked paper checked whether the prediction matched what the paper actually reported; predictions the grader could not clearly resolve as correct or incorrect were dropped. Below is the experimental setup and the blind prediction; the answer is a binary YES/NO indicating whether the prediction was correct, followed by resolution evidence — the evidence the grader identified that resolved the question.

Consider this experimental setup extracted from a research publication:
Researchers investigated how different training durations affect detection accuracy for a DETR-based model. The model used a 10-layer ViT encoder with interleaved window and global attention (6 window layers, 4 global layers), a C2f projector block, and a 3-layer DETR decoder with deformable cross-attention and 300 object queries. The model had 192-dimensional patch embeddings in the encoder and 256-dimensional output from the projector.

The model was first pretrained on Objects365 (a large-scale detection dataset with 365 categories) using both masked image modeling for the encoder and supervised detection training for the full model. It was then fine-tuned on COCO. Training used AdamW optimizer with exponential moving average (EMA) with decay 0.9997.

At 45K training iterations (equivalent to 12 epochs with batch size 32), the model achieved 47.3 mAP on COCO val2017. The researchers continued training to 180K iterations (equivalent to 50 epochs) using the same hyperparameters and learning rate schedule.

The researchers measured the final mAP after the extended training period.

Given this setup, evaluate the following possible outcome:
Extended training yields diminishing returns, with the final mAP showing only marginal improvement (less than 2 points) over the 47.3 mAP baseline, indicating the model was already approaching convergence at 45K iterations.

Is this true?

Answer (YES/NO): YES